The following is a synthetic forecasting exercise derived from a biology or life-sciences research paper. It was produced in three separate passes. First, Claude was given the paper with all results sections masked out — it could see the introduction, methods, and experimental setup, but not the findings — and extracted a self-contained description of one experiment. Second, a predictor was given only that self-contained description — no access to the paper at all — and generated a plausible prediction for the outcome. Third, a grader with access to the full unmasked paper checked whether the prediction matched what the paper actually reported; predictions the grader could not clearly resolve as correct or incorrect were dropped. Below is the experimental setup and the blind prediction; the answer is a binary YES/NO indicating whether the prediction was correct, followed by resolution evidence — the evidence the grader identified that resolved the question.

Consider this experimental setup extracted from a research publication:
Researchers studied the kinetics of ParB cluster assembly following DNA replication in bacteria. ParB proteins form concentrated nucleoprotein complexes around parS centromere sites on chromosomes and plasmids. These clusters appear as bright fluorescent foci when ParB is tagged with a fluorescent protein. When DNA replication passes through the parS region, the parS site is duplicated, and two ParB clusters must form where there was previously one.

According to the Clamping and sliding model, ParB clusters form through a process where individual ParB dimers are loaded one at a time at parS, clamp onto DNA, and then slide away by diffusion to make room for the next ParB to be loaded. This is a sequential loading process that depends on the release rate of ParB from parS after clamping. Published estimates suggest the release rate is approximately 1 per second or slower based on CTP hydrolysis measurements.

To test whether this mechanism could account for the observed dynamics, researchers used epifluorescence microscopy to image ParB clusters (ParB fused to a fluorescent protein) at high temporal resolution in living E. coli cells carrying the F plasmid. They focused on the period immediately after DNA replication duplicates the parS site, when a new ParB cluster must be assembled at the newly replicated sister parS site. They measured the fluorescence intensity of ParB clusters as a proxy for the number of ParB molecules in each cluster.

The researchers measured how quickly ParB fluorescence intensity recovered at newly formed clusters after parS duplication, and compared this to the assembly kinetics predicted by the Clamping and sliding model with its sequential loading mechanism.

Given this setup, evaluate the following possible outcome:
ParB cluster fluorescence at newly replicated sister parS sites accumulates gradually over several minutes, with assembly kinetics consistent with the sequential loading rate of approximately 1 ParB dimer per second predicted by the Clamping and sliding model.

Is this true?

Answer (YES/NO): NO